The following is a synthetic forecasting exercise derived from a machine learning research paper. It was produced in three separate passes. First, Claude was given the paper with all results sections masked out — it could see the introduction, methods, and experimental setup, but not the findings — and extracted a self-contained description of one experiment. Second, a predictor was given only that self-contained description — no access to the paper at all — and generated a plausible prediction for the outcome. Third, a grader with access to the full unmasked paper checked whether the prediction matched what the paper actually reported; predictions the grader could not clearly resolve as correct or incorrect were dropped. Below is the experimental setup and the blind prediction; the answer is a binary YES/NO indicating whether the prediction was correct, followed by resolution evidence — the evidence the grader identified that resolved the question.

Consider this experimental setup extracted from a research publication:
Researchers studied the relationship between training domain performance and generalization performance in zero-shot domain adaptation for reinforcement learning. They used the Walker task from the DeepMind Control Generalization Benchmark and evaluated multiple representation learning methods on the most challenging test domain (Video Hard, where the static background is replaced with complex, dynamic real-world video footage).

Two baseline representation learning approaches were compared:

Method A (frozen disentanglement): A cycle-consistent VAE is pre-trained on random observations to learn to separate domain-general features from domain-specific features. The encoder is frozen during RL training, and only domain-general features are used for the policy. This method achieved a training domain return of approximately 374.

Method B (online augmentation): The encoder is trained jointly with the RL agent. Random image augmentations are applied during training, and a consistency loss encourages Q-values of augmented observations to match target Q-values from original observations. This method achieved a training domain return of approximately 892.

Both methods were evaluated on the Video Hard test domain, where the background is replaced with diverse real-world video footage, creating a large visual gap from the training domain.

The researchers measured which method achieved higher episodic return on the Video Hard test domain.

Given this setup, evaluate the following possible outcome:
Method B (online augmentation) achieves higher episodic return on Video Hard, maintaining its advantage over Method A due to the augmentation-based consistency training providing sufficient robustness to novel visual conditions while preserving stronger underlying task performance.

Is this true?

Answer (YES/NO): YES